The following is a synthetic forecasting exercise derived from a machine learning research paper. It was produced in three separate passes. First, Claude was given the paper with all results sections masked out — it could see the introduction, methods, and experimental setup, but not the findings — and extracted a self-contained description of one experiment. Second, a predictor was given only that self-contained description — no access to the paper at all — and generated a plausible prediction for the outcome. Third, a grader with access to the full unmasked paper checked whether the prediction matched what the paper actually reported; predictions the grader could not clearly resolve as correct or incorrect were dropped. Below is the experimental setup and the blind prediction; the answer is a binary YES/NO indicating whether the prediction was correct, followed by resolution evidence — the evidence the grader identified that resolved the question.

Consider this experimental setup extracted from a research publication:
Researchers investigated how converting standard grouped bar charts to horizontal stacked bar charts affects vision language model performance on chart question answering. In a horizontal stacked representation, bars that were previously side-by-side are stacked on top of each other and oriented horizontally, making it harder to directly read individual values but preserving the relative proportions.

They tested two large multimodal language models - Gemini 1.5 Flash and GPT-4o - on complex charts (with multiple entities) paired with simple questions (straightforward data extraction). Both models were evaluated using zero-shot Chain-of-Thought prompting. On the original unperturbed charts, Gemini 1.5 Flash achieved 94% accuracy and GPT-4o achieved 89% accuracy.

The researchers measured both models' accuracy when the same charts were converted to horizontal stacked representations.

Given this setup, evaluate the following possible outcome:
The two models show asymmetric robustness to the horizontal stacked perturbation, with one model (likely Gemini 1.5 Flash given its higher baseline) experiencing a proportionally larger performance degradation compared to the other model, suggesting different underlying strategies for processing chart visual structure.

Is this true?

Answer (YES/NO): NO